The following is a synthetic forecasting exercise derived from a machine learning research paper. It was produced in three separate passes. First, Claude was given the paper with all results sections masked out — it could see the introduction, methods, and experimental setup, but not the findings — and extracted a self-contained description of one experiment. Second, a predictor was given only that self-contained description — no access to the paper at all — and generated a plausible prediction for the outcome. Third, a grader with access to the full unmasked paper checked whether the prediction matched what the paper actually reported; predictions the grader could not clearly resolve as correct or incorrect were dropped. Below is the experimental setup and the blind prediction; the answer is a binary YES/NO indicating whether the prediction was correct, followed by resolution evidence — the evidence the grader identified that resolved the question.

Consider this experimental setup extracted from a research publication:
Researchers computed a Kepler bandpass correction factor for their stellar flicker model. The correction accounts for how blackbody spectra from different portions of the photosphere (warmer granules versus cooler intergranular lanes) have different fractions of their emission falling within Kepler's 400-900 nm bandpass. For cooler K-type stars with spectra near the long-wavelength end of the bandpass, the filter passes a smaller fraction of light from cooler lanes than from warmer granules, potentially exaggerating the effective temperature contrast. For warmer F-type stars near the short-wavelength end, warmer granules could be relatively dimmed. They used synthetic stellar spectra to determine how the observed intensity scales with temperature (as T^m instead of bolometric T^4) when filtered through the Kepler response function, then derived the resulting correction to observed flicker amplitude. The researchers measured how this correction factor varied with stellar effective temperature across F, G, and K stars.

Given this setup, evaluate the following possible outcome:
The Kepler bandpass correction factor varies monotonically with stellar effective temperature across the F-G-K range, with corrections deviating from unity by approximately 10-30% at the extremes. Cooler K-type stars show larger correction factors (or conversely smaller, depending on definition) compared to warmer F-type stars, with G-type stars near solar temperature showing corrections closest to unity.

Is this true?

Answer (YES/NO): NO